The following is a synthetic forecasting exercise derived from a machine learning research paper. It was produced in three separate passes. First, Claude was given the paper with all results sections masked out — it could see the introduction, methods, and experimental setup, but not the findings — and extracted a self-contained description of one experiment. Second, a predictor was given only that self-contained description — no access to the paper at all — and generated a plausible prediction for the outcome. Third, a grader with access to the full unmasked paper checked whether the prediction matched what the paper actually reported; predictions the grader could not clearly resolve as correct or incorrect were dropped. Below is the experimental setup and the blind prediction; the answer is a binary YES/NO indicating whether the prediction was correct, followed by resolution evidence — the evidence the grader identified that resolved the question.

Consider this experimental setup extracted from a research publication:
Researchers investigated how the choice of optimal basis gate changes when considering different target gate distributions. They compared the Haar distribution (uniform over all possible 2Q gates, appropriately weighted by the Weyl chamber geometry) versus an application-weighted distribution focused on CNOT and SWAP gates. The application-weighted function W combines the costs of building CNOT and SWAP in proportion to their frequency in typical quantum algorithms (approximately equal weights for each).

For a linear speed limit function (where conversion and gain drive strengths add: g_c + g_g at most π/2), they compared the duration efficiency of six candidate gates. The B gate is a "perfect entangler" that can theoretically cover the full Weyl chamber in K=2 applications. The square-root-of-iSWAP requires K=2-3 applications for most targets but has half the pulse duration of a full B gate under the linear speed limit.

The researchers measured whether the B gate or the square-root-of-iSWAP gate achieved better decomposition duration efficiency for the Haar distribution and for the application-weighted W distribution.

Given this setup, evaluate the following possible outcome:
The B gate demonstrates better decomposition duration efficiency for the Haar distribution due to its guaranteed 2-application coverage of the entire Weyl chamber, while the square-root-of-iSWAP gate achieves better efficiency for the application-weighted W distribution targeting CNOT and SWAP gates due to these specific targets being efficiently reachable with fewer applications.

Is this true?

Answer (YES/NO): NO